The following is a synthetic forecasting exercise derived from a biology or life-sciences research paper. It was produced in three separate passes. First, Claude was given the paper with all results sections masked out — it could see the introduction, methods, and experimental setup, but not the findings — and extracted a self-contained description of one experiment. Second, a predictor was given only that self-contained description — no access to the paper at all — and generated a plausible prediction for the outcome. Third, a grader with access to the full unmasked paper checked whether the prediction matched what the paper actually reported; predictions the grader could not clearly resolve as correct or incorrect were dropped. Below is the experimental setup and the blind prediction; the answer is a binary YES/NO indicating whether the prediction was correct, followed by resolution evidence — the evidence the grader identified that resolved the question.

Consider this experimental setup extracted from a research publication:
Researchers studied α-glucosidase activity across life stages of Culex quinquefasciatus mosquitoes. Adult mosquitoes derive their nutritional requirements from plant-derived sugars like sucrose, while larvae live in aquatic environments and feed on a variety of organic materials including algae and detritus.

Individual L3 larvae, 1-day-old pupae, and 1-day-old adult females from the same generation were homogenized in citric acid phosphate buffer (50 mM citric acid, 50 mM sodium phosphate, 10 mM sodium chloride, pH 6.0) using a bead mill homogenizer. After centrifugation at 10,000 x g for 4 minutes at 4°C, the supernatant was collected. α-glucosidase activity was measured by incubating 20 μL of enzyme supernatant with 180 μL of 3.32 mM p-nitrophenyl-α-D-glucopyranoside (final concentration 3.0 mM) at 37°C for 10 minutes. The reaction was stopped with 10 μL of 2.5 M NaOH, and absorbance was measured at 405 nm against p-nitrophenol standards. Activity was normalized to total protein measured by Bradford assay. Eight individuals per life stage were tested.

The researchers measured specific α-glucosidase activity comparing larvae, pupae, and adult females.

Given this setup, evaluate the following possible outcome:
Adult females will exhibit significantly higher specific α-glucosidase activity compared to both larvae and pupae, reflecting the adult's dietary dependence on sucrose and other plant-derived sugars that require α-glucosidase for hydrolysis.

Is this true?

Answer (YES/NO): YES